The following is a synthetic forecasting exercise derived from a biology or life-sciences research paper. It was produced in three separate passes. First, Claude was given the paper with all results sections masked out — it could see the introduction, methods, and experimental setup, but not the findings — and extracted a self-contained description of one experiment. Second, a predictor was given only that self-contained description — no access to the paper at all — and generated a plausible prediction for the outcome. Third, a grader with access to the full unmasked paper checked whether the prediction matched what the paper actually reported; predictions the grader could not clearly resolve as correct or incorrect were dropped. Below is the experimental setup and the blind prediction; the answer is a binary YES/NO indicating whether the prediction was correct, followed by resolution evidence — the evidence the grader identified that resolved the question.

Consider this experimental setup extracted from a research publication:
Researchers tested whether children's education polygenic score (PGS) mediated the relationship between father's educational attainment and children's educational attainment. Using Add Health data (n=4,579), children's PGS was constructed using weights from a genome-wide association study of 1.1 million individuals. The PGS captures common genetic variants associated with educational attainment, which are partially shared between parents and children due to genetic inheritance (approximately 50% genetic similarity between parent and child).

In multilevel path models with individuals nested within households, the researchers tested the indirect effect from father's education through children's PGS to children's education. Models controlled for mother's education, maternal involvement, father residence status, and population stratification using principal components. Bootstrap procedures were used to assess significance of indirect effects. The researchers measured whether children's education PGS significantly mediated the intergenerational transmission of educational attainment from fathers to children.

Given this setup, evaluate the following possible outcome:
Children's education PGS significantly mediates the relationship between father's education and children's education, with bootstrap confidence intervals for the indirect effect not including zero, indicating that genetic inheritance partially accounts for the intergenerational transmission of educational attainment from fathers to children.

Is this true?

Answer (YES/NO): YES